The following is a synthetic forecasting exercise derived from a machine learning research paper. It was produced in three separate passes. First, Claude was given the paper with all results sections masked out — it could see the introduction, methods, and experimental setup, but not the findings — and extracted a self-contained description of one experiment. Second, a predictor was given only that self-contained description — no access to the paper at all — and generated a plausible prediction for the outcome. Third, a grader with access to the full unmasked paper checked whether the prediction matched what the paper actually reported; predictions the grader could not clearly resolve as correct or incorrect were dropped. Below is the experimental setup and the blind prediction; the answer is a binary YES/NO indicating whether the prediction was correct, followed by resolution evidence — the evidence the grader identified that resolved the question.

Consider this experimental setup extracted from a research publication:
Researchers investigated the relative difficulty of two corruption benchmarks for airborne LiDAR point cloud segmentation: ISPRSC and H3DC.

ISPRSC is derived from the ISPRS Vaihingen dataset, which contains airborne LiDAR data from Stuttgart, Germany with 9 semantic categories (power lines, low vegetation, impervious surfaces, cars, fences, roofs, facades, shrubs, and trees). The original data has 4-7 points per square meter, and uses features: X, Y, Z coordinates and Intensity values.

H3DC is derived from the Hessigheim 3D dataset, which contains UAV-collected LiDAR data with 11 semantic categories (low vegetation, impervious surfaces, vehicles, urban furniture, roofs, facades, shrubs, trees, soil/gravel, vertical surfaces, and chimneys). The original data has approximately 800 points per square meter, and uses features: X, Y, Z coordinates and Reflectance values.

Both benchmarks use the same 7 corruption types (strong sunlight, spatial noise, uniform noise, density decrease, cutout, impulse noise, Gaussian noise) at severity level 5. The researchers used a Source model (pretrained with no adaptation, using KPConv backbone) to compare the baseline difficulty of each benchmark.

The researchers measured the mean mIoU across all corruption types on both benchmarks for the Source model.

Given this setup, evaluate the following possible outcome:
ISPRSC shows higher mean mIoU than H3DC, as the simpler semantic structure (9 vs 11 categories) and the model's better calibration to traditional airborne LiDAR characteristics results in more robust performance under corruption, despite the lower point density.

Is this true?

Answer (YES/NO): YES